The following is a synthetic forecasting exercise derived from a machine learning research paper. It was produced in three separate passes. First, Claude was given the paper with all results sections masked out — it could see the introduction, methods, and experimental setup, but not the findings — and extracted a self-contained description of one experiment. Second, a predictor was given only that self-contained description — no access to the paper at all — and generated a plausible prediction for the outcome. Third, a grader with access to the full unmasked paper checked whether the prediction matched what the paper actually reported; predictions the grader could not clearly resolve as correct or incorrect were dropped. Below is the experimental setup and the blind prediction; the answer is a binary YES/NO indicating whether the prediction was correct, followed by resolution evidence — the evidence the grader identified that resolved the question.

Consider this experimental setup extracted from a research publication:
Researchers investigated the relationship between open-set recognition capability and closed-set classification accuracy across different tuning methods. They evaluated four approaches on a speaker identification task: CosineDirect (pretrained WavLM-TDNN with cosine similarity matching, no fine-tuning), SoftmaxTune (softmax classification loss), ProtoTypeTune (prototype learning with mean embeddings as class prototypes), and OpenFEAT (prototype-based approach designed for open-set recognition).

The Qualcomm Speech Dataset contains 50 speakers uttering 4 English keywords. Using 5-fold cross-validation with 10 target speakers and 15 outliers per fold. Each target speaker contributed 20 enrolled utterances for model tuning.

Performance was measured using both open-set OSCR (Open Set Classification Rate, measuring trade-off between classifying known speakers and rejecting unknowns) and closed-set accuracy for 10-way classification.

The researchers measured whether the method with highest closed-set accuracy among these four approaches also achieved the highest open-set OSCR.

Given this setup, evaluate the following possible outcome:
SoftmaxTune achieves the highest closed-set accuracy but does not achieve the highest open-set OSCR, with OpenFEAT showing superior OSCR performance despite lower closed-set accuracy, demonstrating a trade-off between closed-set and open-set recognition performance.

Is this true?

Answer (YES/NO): NO